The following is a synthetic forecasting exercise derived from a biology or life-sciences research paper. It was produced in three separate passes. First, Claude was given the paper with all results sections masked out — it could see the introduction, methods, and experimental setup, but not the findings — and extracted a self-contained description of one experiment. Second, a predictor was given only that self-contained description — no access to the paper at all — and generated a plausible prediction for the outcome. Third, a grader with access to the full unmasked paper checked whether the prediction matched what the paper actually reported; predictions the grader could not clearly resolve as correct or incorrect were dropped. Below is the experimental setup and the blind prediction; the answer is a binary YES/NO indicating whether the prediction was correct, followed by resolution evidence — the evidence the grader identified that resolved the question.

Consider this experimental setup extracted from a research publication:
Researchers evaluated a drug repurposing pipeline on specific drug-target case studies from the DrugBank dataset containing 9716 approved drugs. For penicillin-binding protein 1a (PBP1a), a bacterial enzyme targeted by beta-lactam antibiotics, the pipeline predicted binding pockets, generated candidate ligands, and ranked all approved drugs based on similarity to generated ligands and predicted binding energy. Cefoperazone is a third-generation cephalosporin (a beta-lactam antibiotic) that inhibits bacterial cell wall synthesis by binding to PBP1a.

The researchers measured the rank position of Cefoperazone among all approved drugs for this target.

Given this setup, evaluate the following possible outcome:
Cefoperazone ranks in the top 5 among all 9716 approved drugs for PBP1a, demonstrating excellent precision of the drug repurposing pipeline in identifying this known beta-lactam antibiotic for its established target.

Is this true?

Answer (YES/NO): NO